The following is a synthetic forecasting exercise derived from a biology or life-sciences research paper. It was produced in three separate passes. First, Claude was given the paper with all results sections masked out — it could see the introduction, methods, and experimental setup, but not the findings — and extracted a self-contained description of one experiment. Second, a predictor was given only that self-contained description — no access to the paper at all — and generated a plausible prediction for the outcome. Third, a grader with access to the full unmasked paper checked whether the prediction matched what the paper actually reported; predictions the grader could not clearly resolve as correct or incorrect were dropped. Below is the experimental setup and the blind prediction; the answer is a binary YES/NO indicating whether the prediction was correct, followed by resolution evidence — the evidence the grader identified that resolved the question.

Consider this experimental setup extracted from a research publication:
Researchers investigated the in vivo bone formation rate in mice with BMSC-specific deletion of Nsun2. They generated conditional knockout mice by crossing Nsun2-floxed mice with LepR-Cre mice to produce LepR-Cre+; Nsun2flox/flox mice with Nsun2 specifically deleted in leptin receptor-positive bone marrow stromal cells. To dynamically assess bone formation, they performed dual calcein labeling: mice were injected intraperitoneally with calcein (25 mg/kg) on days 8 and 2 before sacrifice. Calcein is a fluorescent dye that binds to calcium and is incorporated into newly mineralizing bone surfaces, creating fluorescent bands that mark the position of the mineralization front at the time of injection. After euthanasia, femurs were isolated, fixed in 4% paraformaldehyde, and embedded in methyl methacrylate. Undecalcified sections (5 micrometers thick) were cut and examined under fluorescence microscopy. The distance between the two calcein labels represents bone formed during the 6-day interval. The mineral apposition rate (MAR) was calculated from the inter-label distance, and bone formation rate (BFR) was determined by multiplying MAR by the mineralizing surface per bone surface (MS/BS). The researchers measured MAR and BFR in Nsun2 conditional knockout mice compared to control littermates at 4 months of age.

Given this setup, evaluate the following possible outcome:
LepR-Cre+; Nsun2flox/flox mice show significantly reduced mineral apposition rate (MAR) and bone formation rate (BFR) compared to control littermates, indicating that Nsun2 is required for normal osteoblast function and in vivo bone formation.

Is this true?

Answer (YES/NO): YES